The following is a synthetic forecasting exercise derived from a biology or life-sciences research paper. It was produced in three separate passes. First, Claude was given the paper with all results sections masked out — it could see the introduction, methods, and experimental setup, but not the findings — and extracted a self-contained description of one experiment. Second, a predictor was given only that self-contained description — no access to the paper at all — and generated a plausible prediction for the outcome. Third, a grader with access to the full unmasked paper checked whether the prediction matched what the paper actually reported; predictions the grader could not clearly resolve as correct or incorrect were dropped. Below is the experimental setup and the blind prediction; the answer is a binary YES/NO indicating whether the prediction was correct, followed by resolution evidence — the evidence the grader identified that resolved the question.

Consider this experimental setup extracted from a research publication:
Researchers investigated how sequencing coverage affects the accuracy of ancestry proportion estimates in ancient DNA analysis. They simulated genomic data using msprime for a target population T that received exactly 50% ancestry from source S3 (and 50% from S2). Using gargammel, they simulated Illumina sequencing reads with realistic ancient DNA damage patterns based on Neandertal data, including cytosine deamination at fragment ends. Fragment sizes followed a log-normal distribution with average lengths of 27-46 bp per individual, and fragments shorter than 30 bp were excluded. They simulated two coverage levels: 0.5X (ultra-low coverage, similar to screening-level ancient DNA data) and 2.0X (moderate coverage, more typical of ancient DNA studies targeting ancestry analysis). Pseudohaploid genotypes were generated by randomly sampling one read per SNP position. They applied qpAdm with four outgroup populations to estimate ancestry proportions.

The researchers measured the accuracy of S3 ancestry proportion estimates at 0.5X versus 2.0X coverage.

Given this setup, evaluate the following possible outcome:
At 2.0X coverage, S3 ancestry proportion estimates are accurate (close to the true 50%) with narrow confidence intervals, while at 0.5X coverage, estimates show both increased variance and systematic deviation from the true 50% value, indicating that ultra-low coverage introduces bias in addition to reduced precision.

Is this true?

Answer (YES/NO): NO